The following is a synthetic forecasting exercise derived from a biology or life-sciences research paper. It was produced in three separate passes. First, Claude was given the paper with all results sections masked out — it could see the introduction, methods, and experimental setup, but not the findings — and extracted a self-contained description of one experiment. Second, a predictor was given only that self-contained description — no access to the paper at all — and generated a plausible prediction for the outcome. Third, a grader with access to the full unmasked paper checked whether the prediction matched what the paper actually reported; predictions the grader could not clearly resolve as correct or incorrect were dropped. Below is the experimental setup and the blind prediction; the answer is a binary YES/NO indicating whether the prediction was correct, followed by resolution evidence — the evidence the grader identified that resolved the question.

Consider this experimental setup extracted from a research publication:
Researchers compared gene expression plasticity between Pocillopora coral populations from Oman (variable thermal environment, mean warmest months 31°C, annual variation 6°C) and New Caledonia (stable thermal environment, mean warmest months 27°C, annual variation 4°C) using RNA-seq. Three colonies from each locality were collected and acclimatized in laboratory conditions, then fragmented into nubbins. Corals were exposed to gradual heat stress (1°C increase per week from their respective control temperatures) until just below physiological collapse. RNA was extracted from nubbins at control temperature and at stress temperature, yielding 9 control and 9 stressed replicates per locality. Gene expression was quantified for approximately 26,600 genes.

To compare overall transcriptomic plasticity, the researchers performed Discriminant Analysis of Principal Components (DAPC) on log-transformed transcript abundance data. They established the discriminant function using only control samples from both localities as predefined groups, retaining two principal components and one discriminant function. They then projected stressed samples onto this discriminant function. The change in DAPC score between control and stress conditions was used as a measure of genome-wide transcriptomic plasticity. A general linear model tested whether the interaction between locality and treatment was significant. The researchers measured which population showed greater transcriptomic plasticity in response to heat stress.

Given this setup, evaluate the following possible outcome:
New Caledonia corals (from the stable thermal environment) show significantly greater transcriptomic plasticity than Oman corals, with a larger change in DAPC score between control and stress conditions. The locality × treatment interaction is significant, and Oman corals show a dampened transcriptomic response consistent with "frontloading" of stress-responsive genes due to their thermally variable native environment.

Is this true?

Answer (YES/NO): NO